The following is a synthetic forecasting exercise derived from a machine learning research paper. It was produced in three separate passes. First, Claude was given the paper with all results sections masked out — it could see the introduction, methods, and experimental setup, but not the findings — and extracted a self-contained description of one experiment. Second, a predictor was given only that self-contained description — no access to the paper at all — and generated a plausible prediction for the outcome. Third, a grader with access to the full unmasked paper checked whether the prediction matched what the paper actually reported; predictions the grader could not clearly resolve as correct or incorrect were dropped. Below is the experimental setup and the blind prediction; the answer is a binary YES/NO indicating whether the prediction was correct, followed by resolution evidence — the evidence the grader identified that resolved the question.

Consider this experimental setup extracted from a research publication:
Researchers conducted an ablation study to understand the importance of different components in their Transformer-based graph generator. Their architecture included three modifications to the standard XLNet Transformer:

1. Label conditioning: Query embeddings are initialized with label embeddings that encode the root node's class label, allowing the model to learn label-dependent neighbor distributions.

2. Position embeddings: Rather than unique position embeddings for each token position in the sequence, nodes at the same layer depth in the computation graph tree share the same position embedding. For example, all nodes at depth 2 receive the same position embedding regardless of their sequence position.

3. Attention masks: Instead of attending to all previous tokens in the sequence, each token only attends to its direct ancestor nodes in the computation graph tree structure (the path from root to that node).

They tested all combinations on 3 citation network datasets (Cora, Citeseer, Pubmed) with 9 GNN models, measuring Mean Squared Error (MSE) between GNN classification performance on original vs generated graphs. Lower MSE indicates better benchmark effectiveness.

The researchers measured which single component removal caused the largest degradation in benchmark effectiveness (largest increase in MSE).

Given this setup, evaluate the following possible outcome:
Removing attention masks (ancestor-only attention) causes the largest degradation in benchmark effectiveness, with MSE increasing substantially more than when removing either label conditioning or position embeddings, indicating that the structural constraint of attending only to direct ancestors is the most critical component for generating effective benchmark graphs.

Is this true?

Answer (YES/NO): YES